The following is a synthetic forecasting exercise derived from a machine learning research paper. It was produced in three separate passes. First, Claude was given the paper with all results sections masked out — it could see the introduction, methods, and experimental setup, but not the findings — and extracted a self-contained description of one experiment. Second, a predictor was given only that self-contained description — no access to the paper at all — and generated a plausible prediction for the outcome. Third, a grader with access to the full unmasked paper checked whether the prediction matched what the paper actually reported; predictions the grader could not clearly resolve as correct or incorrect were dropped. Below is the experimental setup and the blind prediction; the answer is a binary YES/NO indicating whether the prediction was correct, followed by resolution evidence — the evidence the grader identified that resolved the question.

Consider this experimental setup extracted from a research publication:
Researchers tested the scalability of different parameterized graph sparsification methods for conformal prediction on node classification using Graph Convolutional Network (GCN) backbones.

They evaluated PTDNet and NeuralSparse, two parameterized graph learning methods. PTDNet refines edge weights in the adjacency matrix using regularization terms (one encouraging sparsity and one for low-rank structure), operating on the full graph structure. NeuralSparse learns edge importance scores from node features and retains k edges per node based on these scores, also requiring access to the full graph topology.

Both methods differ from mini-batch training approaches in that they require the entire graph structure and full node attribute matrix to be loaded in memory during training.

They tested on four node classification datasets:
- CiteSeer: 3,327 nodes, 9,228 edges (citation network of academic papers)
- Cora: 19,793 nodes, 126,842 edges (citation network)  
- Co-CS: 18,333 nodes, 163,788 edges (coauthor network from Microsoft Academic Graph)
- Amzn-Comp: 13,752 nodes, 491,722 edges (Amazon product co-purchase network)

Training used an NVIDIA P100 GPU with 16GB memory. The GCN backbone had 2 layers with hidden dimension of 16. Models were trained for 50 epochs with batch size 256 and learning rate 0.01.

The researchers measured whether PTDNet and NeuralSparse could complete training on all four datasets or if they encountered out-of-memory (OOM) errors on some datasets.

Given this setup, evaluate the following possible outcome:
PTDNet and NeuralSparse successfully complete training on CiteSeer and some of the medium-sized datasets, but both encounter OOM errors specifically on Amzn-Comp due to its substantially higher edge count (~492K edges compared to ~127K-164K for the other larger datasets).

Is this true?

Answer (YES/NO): NO